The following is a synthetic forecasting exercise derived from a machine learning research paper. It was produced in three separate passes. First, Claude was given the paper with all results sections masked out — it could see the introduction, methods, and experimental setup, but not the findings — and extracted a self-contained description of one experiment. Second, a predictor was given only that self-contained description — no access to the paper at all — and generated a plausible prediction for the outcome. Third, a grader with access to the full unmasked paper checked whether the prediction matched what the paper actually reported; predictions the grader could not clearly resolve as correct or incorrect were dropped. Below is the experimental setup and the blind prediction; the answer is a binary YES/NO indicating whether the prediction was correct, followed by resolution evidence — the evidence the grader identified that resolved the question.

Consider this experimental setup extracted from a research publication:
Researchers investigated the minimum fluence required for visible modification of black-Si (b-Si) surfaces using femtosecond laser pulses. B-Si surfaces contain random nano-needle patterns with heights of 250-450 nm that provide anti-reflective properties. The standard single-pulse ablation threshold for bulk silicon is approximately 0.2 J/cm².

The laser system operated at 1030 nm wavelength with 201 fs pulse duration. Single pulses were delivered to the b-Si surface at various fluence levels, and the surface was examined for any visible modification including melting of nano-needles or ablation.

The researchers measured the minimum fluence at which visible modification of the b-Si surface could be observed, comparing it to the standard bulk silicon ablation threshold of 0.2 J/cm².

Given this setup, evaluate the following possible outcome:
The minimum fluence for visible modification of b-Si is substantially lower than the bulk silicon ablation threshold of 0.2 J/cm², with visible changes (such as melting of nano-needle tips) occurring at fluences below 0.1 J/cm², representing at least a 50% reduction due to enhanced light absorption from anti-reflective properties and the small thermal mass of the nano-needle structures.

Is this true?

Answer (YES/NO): YES